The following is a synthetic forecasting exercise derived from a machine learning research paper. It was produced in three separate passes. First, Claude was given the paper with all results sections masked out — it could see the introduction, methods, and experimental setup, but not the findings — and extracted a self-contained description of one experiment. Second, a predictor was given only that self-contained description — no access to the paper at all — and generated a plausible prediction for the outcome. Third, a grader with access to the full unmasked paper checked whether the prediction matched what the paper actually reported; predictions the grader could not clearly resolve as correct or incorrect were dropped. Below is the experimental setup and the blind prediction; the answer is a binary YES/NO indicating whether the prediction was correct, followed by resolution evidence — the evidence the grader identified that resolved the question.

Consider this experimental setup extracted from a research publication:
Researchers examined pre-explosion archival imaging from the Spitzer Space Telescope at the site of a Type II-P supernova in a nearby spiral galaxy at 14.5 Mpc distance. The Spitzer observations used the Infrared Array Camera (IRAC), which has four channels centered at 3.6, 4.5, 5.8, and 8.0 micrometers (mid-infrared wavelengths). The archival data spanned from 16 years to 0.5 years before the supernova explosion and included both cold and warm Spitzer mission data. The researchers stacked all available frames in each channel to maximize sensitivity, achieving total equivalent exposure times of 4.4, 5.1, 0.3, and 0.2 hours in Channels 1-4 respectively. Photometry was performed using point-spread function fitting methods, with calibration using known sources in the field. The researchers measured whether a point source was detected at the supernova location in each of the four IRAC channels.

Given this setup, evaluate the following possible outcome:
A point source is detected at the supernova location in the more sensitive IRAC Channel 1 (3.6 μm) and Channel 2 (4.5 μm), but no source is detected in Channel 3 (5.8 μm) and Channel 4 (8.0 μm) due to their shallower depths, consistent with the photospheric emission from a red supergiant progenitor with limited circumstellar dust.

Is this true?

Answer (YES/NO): NO